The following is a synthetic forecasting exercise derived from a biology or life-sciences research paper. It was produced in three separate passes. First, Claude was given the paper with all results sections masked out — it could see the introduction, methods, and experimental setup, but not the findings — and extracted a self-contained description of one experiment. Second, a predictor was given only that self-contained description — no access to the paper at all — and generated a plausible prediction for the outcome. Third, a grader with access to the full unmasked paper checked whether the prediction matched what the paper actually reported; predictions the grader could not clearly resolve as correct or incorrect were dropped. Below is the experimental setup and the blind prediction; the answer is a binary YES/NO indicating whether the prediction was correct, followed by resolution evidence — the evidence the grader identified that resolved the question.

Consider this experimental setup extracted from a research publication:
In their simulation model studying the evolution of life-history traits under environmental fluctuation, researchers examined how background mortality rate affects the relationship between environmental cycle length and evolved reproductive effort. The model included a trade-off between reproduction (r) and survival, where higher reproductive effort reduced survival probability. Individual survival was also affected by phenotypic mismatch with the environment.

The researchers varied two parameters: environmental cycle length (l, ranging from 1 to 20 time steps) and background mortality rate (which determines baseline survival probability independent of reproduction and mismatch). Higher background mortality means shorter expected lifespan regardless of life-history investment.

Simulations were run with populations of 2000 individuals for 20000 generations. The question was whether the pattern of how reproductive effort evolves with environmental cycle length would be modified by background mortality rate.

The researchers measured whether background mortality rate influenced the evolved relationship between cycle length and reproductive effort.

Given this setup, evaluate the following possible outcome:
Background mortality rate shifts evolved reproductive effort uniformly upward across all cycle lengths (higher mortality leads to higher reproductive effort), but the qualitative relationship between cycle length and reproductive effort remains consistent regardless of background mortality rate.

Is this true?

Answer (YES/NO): NO